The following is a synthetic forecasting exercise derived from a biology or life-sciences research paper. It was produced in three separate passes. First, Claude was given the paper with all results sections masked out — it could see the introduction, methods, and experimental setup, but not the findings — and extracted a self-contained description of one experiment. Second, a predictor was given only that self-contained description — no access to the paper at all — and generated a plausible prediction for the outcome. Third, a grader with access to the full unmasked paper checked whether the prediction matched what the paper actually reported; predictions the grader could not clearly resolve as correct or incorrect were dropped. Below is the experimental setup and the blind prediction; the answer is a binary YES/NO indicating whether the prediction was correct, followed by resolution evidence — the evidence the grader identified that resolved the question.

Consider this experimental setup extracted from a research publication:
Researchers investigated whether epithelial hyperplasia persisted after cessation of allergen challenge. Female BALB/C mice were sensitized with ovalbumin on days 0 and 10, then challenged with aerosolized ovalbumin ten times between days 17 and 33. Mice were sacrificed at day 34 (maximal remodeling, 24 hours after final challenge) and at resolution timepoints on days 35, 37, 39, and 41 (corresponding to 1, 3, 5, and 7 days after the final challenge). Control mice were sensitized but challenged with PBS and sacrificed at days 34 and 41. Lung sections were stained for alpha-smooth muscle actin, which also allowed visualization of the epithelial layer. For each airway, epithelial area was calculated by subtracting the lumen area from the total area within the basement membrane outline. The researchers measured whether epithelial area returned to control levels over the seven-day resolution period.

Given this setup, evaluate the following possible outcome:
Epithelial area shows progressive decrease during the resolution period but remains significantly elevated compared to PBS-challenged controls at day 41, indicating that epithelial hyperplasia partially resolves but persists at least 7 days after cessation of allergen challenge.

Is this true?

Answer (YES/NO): NO